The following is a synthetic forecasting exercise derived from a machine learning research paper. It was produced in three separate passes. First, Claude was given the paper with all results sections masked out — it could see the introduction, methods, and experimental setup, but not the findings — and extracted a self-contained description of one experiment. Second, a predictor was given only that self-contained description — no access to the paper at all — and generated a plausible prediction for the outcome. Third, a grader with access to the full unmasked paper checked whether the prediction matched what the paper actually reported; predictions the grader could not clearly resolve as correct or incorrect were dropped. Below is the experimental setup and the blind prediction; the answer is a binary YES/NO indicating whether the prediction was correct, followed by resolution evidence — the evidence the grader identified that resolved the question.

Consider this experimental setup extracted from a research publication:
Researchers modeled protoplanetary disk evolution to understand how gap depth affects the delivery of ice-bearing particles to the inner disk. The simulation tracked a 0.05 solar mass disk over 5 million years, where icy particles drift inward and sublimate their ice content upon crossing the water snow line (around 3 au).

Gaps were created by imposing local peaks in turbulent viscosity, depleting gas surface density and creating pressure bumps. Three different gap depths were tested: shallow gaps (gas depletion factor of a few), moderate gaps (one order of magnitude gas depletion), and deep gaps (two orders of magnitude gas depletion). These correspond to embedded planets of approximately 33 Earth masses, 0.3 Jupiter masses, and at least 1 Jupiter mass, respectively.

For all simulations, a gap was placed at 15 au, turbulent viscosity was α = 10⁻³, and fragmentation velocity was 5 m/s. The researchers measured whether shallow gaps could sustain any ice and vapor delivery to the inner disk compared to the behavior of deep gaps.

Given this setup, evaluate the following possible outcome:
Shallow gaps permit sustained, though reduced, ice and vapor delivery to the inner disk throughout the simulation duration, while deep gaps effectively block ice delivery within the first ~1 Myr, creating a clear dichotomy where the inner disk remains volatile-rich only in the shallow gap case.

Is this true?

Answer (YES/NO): YES